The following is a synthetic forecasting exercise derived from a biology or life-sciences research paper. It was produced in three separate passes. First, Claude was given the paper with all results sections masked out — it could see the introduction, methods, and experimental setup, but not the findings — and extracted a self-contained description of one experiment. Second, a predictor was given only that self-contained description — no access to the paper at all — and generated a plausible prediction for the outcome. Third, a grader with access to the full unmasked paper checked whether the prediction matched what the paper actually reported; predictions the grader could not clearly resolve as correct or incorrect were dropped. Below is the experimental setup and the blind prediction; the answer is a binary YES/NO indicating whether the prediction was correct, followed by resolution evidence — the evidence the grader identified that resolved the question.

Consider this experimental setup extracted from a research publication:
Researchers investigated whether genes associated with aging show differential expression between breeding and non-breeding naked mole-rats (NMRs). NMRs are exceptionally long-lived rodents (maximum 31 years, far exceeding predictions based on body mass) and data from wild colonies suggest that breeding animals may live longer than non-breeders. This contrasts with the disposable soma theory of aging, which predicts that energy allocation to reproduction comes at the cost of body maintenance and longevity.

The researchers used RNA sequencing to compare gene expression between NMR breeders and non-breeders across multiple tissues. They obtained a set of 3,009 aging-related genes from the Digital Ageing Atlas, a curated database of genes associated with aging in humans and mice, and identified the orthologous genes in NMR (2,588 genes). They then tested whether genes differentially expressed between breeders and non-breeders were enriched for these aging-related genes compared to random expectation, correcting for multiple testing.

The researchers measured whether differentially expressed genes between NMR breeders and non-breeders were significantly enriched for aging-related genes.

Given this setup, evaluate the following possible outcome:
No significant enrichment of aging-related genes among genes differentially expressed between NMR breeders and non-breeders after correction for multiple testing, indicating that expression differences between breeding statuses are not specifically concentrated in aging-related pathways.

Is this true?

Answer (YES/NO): NO